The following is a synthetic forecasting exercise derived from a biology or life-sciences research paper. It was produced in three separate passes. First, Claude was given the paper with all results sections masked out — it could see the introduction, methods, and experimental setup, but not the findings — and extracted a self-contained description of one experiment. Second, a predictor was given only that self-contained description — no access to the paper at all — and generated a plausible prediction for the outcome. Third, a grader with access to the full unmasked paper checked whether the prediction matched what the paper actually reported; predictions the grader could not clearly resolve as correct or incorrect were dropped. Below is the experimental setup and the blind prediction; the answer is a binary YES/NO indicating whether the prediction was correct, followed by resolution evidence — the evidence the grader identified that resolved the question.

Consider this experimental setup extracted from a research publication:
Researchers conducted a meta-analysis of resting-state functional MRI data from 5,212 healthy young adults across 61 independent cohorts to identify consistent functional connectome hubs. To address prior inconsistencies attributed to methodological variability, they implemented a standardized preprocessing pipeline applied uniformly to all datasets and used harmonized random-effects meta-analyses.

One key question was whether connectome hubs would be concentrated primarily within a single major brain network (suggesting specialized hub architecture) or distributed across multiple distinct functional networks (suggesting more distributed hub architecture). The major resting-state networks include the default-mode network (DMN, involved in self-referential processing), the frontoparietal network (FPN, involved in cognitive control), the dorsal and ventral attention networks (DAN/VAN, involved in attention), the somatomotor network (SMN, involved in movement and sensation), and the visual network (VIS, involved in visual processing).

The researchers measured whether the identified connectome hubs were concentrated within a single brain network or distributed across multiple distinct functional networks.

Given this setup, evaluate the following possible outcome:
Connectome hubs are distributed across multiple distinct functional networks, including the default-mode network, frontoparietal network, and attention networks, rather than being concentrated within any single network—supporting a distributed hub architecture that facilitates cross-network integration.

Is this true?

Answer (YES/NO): YES